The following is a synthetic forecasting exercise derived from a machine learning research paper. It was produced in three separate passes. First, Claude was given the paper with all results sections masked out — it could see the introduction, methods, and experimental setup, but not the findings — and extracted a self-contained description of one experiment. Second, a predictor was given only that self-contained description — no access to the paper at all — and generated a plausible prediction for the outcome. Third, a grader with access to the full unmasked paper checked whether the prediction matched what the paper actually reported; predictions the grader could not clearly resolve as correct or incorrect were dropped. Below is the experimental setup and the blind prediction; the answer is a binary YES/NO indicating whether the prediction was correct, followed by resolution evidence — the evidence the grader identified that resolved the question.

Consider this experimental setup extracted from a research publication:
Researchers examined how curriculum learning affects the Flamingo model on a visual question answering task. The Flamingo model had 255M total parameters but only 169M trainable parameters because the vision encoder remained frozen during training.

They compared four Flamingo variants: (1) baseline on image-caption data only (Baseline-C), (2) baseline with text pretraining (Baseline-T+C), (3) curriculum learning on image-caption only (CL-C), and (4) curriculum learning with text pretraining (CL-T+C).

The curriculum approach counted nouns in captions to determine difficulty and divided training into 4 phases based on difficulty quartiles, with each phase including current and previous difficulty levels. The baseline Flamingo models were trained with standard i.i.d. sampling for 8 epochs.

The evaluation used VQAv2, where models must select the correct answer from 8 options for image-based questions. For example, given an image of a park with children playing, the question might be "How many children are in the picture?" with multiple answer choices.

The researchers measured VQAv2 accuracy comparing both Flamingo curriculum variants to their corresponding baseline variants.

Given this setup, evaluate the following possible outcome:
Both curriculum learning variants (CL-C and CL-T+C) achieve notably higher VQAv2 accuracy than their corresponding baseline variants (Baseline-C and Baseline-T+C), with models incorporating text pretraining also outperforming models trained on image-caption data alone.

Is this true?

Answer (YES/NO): NO